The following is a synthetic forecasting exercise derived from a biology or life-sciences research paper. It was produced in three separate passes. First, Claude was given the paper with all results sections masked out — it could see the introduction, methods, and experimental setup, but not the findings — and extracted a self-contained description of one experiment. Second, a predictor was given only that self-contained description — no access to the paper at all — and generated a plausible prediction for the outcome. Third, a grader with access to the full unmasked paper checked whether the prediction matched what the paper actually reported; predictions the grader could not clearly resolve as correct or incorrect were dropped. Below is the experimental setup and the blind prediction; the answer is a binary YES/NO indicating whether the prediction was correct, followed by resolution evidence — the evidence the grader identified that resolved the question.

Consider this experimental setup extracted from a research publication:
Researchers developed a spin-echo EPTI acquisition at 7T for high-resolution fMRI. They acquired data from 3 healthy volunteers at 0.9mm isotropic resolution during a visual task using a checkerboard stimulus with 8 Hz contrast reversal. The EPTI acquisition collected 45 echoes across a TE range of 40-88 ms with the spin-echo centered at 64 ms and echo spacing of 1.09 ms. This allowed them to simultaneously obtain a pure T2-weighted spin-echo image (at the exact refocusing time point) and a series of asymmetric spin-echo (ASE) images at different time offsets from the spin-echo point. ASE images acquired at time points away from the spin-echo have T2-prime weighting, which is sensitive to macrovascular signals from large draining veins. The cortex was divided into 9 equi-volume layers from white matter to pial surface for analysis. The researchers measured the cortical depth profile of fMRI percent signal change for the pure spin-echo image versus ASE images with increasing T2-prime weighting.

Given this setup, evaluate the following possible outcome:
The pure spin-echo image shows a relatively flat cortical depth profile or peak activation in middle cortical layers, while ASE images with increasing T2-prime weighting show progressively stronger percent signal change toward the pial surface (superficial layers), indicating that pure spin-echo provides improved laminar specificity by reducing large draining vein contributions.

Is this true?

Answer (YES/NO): YES